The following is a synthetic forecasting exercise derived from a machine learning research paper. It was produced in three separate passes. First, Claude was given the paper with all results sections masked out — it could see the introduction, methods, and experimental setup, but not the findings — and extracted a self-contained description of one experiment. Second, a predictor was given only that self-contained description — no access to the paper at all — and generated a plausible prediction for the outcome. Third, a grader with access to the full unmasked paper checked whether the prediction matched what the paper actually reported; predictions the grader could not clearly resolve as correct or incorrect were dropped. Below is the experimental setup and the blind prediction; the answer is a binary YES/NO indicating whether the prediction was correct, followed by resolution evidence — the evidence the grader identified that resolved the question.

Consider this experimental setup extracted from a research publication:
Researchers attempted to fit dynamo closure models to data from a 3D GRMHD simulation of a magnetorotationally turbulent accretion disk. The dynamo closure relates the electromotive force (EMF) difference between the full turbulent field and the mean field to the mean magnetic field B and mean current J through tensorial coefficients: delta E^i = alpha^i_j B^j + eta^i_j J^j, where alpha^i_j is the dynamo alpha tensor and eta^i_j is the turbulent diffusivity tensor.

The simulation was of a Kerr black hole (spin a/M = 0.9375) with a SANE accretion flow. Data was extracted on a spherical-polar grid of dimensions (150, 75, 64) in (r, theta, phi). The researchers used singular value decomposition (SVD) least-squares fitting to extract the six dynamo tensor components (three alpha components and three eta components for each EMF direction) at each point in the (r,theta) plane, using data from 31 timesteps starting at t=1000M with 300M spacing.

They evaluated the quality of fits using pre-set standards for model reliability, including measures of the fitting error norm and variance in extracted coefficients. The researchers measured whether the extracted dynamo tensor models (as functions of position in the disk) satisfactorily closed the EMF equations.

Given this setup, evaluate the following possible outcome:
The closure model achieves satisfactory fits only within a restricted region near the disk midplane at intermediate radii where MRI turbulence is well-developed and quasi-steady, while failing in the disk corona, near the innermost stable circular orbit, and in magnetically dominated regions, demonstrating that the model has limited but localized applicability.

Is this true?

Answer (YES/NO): NO